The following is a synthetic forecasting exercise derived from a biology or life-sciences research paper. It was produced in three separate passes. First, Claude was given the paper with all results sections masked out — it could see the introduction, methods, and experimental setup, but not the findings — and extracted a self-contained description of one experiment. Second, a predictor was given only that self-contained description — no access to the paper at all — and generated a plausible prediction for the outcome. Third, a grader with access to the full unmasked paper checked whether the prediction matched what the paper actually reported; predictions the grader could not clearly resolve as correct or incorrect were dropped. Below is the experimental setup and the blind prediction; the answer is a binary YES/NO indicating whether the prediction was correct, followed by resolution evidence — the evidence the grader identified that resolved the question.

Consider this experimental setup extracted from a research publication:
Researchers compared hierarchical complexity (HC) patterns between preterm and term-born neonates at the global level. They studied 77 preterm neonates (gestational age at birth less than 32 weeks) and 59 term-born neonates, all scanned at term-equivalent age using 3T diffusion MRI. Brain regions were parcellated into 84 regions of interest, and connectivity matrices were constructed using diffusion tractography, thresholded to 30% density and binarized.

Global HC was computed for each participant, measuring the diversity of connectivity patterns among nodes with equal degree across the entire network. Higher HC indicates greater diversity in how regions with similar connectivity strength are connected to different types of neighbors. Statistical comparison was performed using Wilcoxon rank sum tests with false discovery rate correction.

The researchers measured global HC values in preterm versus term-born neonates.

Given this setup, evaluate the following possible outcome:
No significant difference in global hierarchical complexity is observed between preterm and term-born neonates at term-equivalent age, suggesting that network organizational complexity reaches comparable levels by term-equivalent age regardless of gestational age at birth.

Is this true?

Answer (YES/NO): NO